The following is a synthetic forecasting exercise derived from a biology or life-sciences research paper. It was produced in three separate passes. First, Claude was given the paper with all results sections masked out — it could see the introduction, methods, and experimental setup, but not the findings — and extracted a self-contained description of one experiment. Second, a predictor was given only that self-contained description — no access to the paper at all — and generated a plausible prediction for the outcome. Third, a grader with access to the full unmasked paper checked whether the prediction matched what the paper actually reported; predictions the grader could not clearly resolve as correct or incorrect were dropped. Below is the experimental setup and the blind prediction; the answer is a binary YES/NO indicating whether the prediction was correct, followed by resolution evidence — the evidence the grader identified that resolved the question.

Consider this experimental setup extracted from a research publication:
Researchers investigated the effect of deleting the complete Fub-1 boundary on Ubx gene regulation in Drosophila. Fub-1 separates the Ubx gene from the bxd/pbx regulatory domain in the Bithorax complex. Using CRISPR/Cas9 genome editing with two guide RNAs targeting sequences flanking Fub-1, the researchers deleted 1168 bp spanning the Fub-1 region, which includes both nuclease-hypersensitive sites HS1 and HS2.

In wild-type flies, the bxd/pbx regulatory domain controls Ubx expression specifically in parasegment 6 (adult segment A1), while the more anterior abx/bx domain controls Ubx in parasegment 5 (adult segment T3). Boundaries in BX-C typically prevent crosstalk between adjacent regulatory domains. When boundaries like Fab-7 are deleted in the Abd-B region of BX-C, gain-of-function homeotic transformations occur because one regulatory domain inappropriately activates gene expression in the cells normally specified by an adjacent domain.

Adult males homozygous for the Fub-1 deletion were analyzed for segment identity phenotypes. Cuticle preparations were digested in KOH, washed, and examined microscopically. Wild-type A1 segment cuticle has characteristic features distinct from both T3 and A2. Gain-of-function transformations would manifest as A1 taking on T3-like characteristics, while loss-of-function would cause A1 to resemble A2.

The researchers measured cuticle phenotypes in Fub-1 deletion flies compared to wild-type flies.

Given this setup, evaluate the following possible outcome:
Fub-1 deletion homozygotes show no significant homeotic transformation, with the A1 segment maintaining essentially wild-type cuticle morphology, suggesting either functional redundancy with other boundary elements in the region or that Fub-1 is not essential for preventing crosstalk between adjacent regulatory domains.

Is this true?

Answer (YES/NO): YES